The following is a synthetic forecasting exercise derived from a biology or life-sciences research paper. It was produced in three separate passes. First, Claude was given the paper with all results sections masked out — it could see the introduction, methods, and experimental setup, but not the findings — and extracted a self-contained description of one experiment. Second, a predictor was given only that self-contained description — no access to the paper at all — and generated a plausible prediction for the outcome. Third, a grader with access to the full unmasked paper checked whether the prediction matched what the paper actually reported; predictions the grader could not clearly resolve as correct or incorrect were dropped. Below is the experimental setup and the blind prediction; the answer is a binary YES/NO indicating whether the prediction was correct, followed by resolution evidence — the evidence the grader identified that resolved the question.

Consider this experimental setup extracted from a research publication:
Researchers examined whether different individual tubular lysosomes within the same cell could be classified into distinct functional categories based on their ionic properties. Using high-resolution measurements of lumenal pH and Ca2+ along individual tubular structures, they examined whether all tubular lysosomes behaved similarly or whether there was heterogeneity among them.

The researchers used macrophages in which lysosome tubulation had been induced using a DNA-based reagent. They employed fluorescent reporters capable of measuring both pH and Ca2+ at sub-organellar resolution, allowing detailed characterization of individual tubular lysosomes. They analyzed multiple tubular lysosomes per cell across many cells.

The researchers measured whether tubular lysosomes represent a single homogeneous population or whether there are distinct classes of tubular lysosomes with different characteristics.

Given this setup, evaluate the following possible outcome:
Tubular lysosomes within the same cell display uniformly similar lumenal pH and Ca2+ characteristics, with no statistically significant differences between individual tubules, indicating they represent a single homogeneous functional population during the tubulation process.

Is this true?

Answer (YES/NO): NO